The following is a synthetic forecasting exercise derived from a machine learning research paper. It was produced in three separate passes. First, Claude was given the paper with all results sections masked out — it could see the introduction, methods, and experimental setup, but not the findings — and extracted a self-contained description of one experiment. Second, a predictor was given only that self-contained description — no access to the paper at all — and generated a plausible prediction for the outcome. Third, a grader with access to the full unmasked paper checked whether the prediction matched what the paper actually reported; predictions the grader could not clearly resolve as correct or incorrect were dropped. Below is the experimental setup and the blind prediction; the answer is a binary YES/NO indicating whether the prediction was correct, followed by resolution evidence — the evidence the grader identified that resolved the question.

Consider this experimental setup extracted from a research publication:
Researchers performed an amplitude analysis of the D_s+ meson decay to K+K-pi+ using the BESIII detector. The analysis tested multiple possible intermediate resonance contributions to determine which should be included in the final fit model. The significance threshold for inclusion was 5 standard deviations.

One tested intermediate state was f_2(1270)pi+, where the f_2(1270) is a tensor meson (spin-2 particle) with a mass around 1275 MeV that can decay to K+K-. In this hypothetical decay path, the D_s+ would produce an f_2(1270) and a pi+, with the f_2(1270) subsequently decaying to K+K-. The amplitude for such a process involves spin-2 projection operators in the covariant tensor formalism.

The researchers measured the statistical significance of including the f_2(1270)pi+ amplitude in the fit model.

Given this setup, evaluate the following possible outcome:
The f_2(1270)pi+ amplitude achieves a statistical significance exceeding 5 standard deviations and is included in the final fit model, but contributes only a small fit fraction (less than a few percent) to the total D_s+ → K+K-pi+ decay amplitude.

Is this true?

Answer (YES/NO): NO